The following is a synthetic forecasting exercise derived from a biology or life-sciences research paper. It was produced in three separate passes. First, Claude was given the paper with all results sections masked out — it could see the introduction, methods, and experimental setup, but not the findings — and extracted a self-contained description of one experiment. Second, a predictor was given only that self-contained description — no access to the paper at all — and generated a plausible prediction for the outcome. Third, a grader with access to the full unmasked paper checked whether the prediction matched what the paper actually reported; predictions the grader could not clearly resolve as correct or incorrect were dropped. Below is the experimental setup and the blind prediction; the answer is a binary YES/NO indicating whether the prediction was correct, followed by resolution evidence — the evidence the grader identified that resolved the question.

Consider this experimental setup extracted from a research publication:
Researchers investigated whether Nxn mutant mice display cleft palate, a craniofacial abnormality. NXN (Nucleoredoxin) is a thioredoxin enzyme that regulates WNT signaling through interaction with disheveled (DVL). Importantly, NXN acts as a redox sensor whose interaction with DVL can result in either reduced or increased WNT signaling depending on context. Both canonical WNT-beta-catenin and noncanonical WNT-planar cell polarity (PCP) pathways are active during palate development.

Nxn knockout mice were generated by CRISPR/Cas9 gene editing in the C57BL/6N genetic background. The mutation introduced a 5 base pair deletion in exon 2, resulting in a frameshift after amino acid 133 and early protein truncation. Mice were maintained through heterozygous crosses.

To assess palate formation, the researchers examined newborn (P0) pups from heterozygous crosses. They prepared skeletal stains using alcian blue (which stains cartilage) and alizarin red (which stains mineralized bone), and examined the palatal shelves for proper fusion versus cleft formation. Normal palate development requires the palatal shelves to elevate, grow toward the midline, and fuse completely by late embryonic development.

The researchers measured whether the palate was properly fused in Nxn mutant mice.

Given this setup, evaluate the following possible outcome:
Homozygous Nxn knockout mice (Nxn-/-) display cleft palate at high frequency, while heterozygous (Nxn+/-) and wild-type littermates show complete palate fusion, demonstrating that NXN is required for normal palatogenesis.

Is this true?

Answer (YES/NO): YES